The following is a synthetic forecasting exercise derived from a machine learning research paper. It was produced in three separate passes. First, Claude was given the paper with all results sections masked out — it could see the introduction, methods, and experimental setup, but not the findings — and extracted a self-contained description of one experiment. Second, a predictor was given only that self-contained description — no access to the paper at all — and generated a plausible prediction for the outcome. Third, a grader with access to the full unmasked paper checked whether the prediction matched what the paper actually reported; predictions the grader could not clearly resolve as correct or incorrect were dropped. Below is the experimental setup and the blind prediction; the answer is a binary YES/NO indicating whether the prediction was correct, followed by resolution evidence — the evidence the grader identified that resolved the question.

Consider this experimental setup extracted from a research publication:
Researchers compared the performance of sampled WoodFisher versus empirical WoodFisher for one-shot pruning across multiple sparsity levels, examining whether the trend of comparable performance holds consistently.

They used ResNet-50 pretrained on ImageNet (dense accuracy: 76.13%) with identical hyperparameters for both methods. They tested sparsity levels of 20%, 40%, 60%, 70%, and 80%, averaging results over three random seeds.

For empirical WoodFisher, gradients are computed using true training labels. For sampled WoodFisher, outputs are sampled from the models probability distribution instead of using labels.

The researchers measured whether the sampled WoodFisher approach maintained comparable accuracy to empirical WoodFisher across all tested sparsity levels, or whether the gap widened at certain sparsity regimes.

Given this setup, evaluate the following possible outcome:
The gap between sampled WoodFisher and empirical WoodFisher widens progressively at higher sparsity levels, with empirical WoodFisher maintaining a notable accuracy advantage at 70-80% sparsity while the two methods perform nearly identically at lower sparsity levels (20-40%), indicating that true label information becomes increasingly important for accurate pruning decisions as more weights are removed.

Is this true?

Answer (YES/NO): NO